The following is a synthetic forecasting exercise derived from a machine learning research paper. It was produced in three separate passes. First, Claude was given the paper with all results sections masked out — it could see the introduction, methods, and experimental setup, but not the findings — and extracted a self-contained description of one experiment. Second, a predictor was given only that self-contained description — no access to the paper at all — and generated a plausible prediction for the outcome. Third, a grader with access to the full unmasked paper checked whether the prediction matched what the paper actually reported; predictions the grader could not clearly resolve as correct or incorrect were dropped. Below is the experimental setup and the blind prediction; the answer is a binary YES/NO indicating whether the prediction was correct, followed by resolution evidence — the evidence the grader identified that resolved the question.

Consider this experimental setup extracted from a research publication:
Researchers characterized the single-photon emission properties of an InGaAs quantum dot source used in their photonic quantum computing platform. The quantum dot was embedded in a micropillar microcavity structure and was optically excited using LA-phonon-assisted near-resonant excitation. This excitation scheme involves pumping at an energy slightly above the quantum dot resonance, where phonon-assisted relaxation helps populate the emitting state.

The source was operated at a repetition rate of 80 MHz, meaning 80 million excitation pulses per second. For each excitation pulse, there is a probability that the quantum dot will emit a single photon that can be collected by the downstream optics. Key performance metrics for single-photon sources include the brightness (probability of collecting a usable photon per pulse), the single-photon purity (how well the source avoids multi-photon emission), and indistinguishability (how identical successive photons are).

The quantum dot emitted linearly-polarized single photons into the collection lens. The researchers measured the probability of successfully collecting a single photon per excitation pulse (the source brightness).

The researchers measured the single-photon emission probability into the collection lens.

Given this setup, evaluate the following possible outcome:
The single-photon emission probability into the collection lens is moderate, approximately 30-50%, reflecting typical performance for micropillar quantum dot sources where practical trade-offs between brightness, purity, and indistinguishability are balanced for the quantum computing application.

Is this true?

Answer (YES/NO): NO